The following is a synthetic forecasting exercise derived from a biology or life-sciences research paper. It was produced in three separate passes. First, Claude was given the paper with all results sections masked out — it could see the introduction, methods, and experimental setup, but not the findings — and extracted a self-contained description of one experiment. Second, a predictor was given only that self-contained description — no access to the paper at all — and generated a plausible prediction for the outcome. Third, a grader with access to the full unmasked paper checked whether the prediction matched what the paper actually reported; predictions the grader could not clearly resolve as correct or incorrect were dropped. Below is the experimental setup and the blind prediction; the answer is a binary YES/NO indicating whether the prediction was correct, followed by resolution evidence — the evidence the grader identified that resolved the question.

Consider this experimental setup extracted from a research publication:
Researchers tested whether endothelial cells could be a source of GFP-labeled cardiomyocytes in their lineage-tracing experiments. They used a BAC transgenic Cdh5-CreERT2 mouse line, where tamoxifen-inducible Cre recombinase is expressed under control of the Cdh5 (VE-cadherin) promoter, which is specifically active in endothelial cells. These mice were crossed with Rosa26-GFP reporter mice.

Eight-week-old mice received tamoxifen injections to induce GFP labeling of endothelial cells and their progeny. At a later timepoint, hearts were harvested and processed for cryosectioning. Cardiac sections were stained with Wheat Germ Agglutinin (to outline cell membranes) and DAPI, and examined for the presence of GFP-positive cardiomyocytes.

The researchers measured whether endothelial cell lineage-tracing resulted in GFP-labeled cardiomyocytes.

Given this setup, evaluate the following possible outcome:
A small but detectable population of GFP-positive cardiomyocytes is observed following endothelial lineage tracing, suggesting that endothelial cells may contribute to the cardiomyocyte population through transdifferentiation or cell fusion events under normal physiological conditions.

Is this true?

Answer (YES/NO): NO